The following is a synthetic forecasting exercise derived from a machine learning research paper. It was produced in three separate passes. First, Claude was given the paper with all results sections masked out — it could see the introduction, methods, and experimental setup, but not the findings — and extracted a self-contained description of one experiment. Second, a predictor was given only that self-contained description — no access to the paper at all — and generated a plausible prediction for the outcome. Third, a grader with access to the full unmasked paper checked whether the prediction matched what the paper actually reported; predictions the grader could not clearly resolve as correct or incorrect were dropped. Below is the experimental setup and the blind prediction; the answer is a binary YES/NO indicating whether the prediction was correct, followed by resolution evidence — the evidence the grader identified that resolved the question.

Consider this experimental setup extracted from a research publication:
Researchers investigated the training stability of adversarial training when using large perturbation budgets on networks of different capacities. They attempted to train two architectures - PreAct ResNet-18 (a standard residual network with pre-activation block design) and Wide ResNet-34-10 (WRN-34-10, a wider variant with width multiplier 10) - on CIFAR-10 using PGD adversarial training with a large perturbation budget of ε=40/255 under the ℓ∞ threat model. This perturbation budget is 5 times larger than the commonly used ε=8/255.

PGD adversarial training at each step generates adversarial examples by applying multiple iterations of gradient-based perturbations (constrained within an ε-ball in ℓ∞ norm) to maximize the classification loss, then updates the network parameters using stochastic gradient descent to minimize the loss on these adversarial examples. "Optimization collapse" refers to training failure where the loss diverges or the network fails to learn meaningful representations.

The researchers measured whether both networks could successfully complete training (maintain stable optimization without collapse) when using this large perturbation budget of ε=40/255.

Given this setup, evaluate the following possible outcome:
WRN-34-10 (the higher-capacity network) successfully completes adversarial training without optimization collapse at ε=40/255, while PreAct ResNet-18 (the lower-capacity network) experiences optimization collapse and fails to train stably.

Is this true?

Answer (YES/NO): YES